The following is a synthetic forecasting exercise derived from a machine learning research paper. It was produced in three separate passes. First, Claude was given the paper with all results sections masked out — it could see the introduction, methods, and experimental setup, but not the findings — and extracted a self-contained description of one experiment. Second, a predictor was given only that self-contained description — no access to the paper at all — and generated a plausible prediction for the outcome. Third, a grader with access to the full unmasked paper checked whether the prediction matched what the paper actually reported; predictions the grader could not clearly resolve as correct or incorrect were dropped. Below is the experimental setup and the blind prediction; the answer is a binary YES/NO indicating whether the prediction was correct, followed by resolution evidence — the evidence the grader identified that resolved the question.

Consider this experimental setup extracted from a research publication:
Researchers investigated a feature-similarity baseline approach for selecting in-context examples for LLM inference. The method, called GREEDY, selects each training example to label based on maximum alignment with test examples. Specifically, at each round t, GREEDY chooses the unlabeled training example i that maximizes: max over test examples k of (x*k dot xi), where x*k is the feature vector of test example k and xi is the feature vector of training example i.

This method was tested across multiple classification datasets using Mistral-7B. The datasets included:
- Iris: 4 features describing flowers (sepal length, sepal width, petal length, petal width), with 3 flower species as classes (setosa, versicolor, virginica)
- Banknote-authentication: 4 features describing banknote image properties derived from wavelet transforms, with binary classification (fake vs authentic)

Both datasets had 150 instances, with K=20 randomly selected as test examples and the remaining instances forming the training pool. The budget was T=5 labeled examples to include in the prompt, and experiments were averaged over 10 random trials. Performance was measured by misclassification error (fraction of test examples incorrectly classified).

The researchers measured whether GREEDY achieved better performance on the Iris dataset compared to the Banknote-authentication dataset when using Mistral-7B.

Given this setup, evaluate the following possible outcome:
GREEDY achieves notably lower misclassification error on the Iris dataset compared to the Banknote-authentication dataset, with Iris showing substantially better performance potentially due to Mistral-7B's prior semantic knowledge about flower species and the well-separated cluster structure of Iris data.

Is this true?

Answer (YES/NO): NO